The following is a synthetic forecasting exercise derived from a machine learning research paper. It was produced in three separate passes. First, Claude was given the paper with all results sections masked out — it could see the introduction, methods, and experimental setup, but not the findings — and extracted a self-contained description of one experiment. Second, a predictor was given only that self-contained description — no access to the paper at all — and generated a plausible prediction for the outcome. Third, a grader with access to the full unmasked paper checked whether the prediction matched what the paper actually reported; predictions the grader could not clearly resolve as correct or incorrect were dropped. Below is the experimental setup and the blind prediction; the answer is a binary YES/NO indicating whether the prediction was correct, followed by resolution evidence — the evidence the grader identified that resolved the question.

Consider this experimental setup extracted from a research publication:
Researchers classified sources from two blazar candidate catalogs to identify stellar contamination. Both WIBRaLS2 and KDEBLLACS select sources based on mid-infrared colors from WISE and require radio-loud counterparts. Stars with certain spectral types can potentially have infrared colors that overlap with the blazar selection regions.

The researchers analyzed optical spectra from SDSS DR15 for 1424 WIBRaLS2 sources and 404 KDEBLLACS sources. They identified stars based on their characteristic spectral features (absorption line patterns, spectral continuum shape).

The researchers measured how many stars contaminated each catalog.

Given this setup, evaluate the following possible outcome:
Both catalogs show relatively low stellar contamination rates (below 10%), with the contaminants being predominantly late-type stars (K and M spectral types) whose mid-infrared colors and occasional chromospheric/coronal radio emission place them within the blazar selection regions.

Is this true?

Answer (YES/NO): NO